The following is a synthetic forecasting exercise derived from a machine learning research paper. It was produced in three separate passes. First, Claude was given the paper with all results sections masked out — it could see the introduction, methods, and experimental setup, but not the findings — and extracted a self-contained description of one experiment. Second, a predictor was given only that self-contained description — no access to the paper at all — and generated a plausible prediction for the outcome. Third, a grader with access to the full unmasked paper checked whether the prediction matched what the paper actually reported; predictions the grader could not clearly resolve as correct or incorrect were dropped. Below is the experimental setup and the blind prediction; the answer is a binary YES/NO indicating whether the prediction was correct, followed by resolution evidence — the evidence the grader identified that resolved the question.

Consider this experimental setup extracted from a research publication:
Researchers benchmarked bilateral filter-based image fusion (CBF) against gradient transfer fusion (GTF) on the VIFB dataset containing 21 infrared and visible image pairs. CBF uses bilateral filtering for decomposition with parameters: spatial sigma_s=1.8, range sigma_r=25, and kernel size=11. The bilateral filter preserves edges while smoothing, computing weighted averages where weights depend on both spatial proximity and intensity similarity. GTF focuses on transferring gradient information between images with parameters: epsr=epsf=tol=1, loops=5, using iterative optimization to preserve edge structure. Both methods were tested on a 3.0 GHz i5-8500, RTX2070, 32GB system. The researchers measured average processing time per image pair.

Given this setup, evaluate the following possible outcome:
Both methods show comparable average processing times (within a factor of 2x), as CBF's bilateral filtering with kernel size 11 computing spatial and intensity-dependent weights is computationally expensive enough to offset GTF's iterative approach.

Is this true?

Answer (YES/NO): NO